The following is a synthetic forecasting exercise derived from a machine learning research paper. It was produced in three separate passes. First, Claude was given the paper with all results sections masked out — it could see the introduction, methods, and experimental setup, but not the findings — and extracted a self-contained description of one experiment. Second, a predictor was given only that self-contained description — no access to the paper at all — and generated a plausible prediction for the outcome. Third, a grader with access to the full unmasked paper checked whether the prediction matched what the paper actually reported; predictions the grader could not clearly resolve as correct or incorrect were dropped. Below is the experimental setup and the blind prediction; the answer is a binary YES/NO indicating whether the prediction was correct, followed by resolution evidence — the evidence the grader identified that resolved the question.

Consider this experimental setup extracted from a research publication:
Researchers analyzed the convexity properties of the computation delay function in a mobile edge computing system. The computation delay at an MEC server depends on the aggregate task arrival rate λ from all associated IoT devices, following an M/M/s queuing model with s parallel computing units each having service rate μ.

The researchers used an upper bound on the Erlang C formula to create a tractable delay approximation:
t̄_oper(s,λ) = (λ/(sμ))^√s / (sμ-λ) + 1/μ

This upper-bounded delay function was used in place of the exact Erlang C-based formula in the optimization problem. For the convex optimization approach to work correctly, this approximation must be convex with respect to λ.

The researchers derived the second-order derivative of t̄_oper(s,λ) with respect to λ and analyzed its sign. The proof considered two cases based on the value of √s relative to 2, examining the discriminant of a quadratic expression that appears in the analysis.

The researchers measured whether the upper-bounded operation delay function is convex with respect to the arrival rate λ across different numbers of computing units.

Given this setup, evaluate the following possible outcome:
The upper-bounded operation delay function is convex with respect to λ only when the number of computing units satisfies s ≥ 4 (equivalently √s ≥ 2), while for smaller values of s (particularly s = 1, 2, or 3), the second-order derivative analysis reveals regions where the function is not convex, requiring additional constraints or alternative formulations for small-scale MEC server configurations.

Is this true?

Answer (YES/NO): NO